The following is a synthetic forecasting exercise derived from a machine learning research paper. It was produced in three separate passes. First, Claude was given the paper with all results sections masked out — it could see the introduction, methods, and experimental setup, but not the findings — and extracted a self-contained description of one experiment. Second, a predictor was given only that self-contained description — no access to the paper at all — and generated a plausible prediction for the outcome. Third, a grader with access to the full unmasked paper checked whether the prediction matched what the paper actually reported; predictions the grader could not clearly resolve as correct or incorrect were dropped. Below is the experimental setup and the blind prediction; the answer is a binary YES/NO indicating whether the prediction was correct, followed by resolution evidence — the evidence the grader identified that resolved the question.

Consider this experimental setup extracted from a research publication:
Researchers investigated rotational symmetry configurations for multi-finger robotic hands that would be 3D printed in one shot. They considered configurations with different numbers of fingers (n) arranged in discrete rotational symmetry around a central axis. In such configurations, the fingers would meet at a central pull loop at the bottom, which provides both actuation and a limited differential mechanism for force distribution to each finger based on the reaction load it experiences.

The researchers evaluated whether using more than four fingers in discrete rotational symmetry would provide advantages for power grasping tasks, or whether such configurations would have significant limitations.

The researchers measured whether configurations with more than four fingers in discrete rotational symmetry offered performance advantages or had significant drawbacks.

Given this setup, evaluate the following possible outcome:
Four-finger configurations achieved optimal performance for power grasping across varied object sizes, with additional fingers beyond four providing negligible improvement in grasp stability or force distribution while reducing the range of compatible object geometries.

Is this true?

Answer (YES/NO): NO